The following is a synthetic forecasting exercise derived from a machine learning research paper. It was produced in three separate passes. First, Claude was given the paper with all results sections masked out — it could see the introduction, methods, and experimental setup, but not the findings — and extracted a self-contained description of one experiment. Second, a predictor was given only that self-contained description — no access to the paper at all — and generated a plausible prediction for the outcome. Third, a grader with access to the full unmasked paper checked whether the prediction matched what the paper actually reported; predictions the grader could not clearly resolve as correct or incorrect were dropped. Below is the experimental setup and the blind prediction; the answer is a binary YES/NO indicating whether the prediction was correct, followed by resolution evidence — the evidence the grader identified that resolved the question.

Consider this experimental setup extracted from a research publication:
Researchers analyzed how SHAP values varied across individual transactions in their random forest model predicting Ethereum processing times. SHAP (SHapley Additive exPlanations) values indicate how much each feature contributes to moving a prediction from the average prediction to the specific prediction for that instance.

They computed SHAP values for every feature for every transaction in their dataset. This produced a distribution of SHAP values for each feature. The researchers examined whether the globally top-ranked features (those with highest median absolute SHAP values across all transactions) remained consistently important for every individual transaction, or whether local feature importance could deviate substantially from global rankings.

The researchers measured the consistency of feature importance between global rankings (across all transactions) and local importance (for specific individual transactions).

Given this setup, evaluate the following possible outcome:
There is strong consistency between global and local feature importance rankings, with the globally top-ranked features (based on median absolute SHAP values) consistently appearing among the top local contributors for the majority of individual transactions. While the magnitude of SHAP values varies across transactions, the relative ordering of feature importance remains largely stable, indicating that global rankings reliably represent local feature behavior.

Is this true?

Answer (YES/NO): NO